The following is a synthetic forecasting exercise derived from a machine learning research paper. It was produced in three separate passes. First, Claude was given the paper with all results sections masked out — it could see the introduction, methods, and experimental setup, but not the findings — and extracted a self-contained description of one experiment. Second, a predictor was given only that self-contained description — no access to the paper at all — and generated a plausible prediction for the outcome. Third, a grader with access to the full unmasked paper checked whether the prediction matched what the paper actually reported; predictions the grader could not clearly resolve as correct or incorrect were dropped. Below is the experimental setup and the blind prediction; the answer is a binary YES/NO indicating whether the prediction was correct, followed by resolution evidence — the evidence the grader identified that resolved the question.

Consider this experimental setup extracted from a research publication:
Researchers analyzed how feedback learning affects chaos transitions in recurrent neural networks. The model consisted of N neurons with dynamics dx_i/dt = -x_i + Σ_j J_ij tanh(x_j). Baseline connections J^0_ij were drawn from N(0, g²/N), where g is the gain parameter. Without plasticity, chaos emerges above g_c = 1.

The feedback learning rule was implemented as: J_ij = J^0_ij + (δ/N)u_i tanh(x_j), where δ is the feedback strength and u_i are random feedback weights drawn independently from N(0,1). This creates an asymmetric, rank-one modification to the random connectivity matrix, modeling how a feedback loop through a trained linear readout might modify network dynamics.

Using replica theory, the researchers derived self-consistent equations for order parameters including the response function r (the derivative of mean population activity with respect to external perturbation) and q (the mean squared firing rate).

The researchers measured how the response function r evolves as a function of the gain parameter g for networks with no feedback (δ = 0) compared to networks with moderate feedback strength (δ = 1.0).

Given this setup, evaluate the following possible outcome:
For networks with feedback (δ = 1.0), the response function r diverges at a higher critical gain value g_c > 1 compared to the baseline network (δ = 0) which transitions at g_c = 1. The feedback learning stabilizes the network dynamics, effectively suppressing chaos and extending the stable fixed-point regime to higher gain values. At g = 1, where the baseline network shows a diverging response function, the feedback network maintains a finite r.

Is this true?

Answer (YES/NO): NO